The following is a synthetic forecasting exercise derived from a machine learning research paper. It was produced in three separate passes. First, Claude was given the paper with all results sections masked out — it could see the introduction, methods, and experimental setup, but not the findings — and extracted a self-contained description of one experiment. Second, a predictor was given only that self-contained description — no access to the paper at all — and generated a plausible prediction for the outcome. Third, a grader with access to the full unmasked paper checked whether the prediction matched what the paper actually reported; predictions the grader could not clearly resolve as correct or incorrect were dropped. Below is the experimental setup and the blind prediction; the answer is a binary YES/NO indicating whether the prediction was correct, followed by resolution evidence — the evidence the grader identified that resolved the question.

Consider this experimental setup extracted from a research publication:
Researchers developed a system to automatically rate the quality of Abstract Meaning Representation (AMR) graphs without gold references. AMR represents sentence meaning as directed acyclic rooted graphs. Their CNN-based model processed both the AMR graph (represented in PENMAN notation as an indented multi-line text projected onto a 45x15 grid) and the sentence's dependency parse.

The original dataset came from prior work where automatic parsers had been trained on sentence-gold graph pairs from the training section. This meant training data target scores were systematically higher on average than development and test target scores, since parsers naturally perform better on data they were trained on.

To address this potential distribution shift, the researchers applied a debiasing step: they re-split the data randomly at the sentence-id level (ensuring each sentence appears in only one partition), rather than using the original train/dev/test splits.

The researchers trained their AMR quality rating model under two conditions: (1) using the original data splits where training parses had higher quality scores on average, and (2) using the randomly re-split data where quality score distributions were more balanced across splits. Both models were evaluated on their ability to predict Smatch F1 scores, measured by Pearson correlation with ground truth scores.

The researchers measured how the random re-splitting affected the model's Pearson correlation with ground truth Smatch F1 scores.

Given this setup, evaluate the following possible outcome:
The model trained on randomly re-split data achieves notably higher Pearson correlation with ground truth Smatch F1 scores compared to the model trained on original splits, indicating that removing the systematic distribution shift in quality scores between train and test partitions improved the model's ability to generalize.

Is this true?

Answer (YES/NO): NO